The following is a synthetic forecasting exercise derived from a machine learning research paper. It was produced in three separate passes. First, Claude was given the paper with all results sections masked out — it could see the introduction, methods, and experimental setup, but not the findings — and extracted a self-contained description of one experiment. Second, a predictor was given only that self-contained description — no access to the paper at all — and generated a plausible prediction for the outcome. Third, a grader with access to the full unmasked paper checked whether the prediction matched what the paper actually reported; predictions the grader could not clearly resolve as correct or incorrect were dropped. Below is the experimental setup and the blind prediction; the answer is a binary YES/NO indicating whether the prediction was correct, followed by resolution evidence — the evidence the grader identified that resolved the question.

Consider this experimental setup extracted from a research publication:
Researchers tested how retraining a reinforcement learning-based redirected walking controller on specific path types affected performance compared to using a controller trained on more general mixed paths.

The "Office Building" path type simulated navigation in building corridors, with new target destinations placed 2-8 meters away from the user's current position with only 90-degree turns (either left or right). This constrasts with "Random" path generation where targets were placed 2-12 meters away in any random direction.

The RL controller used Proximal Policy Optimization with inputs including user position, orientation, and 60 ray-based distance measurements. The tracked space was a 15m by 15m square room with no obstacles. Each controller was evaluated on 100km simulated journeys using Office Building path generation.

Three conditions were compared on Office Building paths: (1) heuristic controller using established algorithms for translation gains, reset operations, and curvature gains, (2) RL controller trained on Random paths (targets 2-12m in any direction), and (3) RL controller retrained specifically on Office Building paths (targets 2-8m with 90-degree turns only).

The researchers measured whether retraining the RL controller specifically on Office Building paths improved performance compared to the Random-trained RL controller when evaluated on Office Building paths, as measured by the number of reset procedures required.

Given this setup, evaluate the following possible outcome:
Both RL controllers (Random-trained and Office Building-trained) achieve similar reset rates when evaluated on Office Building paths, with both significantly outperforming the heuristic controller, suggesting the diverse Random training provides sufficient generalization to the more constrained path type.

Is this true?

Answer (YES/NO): NO